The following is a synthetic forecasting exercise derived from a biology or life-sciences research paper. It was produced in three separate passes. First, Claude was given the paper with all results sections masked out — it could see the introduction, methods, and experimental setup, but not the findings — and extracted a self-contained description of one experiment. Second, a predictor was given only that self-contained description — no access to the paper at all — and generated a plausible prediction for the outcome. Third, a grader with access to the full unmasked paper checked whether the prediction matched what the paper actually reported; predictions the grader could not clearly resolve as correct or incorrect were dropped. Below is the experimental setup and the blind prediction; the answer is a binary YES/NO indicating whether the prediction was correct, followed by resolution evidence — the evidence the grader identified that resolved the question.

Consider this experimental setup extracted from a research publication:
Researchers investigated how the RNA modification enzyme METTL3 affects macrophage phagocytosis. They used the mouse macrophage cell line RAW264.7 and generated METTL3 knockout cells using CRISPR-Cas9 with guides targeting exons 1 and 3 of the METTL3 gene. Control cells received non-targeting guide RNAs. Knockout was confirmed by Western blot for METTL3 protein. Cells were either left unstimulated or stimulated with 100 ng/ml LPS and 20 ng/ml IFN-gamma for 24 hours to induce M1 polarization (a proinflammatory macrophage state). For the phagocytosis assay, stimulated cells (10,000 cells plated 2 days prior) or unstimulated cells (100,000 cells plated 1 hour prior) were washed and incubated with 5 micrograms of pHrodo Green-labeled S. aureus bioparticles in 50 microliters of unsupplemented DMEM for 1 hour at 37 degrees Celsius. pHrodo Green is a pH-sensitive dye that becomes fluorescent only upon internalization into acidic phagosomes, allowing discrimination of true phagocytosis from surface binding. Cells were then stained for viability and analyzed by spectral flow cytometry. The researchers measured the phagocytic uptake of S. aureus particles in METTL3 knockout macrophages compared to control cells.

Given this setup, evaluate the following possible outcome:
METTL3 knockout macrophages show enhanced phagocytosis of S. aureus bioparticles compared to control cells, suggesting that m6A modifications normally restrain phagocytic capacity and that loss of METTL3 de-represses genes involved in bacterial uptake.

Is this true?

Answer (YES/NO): NO